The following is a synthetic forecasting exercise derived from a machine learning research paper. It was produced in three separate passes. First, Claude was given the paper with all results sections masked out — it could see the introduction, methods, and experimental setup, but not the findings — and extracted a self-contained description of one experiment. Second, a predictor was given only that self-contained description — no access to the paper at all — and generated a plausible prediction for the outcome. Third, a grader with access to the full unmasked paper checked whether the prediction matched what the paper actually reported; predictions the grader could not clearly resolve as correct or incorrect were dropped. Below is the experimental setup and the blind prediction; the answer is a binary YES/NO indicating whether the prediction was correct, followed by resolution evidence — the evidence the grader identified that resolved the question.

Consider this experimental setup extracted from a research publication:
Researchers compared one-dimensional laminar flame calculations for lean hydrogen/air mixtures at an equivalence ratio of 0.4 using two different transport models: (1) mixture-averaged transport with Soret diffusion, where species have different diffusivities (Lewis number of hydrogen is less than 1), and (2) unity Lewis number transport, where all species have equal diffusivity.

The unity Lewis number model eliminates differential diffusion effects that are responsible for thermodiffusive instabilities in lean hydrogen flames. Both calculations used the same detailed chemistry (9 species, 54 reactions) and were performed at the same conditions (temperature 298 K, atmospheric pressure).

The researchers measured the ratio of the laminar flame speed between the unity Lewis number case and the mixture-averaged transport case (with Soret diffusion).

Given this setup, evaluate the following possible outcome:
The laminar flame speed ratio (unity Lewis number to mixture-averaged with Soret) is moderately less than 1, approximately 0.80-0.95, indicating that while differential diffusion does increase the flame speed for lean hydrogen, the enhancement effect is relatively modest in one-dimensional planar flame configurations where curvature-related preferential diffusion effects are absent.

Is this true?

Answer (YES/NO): NO